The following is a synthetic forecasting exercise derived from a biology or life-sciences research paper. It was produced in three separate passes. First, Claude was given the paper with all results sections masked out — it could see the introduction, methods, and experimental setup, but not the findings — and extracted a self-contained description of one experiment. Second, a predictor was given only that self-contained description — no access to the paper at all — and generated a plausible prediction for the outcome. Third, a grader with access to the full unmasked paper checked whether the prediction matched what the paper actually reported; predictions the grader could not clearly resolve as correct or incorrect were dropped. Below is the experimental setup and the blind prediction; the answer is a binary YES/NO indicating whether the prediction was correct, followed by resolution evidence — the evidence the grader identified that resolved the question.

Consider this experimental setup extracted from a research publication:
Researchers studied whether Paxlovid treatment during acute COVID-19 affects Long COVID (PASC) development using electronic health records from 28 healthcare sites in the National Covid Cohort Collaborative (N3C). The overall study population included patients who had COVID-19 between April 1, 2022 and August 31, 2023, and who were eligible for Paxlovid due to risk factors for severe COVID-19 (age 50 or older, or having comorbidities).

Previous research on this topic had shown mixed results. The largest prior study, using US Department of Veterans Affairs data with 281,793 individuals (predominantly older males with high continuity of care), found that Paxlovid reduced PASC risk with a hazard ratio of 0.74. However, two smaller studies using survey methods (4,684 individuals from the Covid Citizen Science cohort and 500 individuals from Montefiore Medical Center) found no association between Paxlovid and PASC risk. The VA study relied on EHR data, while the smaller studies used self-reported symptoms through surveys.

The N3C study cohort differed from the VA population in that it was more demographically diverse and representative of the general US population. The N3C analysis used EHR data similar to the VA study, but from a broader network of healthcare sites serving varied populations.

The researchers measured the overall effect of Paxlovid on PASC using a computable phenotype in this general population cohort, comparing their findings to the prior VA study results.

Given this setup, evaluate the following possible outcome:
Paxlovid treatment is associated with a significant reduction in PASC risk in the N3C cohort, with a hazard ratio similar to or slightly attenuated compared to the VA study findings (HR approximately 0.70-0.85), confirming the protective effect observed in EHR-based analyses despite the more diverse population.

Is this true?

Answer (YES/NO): NO